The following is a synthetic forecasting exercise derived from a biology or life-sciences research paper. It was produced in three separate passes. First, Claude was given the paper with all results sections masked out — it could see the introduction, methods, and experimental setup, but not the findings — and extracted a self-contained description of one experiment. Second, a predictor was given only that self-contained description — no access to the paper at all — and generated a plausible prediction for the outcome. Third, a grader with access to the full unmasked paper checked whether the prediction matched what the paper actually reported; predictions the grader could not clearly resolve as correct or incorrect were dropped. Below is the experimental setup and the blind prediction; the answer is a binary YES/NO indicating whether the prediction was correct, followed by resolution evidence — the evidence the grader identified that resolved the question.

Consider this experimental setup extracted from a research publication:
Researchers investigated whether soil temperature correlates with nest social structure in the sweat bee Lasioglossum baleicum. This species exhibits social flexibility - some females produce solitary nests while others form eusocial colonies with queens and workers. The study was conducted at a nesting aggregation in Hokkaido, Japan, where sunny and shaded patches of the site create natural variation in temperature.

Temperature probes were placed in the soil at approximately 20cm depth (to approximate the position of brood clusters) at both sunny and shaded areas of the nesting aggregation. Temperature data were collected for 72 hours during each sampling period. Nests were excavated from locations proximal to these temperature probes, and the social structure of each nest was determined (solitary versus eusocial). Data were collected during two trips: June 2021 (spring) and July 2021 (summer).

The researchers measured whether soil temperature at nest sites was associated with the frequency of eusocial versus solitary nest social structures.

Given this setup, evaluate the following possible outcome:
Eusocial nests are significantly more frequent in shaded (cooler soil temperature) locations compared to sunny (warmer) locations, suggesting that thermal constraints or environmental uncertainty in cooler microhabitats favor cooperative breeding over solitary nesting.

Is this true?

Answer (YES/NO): NO